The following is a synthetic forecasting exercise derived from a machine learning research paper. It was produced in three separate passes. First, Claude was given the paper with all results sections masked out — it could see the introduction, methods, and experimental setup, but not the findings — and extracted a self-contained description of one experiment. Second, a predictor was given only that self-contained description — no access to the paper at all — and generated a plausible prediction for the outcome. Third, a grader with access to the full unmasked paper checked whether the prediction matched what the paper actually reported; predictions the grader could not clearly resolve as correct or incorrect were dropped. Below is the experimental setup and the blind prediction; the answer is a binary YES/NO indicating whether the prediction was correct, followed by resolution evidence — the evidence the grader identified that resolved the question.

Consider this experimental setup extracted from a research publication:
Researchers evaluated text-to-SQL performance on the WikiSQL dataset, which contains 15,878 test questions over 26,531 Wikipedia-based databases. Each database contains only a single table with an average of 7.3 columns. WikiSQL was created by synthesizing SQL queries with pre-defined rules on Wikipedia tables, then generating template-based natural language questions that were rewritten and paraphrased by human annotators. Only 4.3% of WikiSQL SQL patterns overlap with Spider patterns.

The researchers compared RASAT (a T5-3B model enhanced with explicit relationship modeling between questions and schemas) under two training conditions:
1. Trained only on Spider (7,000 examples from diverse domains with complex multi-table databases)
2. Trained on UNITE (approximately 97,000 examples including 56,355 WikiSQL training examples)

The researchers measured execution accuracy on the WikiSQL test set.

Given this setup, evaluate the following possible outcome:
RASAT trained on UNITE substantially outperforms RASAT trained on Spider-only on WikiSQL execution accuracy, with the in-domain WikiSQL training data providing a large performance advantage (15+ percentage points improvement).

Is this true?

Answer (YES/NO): YES